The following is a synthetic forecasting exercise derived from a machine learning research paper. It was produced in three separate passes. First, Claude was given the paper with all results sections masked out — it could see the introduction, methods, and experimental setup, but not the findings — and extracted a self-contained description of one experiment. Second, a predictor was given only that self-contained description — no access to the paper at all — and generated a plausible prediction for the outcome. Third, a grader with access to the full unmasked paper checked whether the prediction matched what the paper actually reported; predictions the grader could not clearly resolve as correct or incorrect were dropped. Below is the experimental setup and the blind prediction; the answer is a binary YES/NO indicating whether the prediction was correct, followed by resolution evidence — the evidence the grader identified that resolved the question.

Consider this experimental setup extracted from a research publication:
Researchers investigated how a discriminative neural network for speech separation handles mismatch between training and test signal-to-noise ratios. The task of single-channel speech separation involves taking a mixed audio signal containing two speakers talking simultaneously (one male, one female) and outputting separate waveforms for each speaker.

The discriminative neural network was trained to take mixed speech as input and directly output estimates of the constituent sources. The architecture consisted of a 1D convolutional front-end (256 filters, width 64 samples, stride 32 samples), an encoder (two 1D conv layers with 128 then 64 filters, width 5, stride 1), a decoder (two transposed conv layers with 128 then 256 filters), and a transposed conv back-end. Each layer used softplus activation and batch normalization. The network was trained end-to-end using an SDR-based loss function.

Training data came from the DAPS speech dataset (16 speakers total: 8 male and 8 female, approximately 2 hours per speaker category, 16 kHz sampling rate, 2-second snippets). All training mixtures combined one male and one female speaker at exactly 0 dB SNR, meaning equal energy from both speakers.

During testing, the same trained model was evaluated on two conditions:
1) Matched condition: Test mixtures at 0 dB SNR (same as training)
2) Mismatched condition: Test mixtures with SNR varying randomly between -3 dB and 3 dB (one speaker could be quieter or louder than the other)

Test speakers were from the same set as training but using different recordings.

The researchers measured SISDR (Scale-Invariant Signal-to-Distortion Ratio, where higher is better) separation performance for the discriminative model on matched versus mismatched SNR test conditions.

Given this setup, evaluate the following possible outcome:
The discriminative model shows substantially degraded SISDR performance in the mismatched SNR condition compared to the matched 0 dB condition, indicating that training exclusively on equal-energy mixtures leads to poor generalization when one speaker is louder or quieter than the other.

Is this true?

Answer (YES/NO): YES